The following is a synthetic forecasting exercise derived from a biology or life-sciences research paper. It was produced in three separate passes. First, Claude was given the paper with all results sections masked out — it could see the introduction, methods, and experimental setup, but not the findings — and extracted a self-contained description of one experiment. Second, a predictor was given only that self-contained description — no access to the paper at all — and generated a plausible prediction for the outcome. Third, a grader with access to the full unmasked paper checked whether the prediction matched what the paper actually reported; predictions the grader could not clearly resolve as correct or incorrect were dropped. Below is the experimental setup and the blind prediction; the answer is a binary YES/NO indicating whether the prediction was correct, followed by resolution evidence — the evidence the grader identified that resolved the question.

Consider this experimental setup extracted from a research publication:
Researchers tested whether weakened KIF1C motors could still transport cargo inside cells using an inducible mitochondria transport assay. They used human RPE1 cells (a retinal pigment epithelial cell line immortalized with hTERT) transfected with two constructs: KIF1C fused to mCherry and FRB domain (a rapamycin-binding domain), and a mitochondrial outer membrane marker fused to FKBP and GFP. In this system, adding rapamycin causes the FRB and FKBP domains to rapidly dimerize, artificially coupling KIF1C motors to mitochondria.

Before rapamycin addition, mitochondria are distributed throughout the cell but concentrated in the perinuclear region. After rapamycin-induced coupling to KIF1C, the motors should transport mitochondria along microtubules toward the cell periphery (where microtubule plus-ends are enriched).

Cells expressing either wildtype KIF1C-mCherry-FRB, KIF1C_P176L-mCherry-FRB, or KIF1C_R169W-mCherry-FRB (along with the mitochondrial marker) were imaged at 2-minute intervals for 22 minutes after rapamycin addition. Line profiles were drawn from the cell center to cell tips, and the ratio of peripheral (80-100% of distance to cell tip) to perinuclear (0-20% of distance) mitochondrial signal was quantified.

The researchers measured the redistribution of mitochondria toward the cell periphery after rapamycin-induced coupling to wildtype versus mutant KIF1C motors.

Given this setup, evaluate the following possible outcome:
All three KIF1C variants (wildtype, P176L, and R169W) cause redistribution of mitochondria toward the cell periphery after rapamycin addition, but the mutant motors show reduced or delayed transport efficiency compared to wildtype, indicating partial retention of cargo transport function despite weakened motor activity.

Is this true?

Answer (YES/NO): YES